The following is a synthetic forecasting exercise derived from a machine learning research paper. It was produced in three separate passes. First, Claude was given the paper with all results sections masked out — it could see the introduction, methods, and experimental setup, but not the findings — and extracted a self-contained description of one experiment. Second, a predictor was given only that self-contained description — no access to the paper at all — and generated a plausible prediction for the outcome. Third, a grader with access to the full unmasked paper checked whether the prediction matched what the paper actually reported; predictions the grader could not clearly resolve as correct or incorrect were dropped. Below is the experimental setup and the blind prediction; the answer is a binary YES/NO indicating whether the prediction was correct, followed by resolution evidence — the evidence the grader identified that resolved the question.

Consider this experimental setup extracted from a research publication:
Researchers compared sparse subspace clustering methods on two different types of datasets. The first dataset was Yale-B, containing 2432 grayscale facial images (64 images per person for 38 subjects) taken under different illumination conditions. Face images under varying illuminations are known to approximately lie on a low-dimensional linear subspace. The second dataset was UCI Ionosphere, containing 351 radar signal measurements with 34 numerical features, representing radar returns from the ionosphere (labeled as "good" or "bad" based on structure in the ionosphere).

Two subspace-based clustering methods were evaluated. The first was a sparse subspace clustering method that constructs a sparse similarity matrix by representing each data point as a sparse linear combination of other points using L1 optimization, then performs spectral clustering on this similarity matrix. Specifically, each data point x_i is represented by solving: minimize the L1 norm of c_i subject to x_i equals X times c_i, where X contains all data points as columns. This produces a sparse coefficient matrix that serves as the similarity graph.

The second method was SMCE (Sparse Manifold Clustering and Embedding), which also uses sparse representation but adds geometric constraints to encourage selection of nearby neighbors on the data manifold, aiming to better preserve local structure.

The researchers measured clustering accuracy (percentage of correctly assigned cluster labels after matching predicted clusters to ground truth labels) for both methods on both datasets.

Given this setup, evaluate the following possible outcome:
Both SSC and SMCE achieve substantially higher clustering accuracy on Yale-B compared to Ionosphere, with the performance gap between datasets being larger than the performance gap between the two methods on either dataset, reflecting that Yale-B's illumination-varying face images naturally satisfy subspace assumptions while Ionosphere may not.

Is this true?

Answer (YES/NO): NO